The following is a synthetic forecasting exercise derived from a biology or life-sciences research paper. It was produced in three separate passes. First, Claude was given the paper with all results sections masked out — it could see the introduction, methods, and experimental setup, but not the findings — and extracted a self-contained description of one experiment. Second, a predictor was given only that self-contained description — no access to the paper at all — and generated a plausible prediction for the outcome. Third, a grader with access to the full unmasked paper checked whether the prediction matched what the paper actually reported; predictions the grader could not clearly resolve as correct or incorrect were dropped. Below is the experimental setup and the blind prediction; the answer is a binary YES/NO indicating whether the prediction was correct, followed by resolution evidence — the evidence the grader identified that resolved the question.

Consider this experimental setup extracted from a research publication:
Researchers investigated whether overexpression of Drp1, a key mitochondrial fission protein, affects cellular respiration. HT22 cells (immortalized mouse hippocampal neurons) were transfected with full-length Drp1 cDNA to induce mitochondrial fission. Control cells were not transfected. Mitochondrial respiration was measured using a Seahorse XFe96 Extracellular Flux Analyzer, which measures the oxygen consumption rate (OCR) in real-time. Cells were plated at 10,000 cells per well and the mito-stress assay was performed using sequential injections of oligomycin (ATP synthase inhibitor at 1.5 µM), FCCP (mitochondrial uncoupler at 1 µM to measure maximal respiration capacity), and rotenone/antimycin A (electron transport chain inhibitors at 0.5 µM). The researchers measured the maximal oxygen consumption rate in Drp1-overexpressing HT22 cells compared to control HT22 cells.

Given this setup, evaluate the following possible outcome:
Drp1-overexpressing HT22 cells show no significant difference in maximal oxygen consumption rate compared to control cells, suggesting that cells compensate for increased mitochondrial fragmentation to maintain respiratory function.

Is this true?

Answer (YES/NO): NO